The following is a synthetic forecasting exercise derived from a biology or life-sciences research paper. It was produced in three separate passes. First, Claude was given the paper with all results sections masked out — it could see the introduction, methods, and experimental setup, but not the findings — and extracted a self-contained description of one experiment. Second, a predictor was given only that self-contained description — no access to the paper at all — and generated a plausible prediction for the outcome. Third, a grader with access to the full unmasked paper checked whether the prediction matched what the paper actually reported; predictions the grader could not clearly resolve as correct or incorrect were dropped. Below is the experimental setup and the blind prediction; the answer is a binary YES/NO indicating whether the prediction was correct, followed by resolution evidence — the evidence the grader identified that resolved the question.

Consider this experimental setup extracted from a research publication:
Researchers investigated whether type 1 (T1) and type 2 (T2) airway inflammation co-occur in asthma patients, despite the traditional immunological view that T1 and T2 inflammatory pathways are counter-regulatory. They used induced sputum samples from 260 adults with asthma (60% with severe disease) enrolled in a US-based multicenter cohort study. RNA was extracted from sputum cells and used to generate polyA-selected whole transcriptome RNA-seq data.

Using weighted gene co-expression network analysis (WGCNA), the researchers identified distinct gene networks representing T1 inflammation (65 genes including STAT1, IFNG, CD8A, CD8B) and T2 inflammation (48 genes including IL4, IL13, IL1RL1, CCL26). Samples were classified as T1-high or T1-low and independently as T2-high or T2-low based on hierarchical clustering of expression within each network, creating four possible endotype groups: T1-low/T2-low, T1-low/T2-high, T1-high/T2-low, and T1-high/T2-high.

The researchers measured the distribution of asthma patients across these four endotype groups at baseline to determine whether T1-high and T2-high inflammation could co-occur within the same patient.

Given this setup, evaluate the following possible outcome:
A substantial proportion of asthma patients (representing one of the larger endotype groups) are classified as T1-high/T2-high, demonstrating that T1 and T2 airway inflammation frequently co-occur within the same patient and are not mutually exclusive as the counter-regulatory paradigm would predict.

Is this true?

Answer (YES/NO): NO